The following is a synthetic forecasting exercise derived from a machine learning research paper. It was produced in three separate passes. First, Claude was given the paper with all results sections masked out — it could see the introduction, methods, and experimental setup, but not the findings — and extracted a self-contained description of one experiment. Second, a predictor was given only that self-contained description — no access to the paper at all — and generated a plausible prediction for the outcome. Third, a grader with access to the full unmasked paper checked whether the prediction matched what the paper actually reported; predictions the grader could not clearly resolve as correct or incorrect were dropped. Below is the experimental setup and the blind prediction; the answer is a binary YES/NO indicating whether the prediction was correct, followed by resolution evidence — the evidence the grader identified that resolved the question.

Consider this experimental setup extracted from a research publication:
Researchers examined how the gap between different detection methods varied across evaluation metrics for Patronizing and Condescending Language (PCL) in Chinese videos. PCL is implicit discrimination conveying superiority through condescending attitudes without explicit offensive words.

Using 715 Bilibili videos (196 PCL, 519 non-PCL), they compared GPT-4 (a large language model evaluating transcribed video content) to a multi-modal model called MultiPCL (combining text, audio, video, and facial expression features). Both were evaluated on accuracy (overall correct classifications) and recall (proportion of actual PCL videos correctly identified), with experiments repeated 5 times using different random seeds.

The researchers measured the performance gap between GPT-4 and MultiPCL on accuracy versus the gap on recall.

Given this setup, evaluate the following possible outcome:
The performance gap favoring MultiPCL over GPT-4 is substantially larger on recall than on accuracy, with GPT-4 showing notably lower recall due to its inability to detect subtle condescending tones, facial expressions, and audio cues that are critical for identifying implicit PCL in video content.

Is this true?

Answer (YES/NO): YES